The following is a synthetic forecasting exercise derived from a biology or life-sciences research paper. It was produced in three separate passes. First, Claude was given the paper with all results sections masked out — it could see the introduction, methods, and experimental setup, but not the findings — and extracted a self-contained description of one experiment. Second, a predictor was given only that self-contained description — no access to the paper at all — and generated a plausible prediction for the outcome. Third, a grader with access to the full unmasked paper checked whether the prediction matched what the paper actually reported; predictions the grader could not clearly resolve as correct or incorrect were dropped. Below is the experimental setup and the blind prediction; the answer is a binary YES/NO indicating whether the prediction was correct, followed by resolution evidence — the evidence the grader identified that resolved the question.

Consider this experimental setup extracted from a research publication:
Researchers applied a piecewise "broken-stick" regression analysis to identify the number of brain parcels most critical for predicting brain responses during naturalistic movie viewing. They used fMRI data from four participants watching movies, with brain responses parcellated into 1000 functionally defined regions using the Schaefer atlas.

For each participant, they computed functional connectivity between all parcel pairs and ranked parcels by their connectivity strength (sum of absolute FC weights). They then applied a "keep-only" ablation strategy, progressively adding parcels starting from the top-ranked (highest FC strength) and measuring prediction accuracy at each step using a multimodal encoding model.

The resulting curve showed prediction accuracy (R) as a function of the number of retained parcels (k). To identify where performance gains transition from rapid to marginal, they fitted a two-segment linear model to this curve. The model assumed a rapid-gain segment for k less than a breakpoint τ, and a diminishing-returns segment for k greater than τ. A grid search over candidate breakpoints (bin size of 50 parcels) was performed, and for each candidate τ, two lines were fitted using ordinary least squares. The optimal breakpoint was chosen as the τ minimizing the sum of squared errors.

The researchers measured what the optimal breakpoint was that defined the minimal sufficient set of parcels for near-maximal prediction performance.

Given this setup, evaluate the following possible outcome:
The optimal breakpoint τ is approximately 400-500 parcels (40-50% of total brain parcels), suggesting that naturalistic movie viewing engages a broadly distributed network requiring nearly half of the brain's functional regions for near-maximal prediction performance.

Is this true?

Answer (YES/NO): NO